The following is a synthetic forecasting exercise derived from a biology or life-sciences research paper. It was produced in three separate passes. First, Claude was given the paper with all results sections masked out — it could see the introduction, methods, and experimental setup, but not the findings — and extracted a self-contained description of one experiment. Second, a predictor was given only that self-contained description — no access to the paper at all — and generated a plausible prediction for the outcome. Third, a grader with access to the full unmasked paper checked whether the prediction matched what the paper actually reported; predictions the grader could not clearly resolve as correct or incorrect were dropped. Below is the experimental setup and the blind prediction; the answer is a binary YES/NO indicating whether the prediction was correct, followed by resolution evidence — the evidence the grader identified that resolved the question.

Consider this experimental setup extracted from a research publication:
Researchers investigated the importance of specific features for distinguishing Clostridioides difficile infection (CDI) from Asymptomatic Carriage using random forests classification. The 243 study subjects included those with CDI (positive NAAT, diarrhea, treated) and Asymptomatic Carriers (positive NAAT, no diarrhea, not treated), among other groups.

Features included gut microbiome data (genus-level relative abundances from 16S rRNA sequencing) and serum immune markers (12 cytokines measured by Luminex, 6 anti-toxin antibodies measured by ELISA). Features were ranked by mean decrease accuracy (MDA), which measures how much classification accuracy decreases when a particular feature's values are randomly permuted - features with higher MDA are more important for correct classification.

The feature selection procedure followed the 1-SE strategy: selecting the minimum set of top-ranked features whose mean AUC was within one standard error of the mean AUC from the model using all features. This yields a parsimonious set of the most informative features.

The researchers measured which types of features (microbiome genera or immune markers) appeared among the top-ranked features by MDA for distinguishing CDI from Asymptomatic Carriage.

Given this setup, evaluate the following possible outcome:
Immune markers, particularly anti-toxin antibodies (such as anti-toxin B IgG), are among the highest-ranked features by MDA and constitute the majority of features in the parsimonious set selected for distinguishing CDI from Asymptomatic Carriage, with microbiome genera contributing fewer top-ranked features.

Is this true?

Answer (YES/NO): NO